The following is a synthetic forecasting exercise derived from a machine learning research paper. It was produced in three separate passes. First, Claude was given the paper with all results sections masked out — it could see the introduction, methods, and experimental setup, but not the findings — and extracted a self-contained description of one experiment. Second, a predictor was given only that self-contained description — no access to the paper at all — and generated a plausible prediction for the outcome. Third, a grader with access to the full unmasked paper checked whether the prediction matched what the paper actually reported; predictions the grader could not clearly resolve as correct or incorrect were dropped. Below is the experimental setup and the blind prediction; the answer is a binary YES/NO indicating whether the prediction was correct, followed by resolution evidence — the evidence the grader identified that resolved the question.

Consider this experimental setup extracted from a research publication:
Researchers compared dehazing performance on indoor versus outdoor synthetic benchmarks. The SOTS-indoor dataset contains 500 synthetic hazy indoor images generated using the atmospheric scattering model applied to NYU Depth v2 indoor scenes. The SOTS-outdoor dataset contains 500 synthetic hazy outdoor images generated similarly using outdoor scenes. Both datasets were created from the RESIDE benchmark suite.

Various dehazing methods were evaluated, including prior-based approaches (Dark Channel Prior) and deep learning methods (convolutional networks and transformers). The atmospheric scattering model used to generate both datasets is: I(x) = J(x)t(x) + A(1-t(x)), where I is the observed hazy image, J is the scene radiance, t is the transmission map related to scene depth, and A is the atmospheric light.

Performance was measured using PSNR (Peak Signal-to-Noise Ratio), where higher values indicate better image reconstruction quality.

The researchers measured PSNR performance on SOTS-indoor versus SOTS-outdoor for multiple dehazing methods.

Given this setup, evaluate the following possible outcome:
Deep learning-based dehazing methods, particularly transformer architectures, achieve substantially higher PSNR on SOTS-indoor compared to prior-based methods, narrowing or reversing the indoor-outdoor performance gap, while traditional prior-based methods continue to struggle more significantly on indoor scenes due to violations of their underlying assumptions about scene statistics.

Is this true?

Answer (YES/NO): YES